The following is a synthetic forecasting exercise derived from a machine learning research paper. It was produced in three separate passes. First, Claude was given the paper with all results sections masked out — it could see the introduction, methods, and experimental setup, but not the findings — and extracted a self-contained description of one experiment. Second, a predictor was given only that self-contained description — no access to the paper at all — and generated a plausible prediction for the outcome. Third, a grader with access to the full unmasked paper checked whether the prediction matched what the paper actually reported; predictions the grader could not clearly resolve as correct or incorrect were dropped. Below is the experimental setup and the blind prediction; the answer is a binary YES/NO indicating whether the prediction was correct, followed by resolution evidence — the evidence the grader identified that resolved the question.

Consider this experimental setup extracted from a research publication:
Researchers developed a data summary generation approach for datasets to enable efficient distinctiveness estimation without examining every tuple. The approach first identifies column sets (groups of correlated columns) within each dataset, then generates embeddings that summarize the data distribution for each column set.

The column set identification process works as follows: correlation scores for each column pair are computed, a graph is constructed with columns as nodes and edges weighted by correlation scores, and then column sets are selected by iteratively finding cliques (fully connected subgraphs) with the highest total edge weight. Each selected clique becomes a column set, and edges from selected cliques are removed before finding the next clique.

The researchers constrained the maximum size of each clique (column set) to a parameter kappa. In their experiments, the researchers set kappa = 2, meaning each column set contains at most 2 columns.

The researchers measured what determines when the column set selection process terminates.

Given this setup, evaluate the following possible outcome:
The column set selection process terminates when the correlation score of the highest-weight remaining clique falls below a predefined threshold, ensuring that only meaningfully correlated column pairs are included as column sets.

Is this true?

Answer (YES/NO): NO